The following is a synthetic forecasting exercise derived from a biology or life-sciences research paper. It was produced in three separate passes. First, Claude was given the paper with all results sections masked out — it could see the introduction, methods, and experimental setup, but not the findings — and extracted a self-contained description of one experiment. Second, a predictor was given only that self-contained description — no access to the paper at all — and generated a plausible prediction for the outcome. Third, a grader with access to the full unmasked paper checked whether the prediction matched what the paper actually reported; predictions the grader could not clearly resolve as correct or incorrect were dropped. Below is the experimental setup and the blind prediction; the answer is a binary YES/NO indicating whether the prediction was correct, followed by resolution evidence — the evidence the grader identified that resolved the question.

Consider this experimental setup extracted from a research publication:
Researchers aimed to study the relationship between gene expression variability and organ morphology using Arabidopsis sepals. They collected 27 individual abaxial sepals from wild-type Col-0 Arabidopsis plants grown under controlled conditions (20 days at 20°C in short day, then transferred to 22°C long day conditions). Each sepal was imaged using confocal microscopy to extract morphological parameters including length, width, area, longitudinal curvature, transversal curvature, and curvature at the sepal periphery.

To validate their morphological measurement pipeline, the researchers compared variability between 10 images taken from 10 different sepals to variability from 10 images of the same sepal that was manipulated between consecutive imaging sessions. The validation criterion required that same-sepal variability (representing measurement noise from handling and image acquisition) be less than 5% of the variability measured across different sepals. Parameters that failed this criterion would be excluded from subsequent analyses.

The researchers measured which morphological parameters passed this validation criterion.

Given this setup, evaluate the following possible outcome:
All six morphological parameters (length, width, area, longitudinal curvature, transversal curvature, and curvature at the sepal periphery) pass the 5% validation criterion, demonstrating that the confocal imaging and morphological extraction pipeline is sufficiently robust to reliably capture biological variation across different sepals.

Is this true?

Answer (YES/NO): NO